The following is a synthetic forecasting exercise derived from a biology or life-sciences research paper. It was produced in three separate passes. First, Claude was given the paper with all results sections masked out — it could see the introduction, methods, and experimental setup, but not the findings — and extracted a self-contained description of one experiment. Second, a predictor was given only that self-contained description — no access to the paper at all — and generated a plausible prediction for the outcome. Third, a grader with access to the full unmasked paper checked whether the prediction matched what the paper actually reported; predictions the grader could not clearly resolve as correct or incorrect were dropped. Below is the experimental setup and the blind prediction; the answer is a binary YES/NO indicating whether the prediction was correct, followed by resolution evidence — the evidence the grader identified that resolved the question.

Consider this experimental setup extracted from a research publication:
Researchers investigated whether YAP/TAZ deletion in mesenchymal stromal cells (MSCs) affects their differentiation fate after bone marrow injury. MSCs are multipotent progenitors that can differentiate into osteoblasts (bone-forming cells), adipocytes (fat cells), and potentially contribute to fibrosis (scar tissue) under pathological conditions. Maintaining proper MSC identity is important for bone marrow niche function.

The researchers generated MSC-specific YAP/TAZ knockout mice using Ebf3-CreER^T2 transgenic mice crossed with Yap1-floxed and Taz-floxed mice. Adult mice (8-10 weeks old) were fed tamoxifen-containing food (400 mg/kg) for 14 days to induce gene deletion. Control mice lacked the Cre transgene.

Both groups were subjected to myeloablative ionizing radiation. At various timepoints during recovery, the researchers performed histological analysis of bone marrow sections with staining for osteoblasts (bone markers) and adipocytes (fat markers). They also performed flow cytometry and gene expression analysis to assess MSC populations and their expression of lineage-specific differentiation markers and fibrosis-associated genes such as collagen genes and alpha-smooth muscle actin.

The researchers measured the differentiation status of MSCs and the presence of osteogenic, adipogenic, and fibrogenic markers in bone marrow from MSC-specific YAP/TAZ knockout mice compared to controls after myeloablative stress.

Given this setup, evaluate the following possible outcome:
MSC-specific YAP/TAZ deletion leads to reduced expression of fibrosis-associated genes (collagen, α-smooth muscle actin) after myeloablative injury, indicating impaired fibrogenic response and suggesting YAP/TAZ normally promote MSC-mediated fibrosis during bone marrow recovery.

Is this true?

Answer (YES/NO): NO